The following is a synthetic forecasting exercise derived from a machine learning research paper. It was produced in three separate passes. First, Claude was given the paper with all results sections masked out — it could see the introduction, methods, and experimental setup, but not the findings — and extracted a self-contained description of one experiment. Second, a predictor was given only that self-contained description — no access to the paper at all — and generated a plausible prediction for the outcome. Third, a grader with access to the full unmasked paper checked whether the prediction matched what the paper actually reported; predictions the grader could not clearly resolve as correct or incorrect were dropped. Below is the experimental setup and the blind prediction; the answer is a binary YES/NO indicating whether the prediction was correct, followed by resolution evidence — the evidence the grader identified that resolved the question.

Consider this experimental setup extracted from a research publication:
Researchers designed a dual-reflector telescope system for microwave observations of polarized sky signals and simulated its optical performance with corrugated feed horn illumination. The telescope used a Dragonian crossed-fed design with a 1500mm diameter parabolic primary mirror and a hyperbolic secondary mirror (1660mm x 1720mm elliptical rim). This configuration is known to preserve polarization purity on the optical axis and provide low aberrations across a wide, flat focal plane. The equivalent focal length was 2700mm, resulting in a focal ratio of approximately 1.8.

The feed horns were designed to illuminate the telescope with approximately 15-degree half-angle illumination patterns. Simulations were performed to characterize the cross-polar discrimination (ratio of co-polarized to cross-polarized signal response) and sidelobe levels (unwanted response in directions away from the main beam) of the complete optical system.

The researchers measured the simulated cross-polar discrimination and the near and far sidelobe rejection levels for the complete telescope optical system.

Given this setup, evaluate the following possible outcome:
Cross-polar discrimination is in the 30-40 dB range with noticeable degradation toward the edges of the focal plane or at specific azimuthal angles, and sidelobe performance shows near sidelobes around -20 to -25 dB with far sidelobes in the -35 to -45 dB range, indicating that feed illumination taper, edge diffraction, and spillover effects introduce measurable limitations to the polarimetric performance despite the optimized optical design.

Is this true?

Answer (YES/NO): NO